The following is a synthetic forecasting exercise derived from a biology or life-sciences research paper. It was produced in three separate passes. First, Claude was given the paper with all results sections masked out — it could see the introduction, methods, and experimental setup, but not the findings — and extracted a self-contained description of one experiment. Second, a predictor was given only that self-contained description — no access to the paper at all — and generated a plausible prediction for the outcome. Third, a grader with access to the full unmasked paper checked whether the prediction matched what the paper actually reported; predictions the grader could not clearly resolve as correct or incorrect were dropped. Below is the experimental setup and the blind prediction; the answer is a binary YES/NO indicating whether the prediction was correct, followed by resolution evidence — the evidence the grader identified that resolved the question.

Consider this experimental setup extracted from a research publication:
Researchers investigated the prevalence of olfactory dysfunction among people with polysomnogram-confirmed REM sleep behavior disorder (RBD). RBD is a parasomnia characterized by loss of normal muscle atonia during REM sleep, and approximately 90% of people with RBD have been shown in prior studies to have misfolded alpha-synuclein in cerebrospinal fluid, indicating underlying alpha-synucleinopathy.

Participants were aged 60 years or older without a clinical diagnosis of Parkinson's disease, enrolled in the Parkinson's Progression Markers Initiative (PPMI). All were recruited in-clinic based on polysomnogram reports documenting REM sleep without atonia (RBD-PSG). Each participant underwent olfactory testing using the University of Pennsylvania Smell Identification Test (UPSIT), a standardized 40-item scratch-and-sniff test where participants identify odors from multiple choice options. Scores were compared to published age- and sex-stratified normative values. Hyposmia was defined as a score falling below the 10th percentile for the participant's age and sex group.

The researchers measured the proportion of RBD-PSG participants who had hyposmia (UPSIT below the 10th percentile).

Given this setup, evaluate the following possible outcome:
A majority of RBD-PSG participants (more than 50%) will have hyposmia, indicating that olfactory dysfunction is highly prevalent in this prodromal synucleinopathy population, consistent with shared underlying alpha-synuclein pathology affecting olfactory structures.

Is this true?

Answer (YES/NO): YES